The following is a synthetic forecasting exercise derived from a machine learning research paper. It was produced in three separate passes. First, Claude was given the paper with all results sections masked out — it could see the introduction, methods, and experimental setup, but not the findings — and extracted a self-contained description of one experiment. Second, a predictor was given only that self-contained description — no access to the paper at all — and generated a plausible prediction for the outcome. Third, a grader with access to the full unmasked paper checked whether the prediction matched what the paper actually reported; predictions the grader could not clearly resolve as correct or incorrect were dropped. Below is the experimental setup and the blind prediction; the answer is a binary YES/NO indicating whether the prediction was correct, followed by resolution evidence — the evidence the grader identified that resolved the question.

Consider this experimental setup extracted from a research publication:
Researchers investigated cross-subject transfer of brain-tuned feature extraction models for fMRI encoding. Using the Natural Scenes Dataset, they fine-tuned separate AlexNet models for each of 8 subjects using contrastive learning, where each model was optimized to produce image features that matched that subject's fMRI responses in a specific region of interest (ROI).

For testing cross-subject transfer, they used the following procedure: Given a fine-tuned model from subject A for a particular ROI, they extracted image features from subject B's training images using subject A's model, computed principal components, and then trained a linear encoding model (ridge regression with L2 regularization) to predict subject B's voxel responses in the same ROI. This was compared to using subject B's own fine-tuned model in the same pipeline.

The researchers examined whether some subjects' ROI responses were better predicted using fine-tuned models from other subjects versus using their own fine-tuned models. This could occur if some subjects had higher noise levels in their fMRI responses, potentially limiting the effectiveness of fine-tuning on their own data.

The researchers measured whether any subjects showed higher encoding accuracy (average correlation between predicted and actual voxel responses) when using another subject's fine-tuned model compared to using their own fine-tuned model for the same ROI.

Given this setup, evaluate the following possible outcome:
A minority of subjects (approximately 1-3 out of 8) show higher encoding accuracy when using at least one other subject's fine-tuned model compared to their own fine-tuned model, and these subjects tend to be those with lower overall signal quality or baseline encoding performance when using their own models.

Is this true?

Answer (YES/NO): NO